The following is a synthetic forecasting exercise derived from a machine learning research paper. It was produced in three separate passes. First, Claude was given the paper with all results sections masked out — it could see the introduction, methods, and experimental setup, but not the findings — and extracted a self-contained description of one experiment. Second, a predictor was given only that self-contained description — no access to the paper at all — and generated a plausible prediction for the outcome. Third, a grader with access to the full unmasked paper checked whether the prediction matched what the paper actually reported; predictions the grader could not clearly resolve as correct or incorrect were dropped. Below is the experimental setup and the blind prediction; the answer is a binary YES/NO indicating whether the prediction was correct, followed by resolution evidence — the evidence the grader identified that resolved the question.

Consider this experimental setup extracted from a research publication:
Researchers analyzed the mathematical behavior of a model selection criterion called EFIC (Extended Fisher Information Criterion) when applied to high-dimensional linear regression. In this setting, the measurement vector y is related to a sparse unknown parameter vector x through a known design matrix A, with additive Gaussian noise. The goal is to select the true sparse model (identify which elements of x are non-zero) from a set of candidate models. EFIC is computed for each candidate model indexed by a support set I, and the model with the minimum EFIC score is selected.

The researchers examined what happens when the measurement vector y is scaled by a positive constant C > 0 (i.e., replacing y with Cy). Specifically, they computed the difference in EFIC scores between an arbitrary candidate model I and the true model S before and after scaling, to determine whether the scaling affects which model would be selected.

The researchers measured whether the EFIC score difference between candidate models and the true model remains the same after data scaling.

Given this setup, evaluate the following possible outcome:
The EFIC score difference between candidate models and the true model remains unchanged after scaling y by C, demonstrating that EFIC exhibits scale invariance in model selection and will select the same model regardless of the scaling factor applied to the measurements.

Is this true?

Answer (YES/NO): NO